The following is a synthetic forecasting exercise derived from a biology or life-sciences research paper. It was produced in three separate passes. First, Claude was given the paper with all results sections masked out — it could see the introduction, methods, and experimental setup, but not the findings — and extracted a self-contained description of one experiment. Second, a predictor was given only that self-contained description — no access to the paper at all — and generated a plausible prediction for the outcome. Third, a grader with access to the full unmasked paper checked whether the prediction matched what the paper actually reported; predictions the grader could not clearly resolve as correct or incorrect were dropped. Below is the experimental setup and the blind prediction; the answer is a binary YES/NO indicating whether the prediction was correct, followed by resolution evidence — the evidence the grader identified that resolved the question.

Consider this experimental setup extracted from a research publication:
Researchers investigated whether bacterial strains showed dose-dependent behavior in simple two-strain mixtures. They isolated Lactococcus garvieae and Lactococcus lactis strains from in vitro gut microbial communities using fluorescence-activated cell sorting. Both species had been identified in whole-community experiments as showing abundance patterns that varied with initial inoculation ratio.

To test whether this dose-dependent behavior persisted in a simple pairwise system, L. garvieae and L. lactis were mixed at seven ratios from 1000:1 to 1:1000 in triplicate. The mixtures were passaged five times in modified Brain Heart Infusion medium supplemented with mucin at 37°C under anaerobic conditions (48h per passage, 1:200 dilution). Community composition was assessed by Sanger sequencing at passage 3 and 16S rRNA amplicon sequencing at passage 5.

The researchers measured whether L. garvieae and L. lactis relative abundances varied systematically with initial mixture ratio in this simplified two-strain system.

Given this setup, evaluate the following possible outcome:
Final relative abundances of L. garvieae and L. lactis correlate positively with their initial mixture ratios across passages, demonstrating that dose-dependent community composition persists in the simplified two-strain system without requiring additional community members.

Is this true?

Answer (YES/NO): NO